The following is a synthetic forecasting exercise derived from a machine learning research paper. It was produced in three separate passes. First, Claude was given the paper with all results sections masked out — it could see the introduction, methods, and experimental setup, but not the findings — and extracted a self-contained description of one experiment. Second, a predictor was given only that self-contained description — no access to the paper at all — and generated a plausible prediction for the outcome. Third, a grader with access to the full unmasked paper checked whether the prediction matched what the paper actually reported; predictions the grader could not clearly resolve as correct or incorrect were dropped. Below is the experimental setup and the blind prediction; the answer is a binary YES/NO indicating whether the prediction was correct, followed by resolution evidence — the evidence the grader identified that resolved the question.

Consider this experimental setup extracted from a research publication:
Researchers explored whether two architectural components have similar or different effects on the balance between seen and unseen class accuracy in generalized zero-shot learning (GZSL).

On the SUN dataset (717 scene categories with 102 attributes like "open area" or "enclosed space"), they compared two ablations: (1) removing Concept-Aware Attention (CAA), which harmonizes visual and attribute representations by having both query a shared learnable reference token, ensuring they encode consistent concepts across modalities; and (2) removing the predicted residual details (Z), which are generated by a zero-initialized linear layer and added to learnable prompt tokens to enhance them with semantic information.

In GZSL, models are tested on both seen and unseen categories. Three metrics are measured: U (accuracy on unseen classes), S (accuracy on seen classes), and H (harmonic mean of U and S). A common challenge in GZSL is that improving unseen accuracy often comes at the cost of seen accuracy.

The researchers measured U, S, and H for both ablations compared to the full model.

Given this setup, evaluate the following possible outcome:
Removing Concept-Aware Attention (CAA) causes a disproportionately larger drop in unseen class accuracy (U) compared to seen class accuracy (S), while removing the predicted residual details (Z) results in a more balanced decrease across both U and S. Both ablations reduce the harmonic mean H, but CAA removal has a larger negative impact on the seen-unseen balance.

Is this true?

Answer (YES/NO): NO